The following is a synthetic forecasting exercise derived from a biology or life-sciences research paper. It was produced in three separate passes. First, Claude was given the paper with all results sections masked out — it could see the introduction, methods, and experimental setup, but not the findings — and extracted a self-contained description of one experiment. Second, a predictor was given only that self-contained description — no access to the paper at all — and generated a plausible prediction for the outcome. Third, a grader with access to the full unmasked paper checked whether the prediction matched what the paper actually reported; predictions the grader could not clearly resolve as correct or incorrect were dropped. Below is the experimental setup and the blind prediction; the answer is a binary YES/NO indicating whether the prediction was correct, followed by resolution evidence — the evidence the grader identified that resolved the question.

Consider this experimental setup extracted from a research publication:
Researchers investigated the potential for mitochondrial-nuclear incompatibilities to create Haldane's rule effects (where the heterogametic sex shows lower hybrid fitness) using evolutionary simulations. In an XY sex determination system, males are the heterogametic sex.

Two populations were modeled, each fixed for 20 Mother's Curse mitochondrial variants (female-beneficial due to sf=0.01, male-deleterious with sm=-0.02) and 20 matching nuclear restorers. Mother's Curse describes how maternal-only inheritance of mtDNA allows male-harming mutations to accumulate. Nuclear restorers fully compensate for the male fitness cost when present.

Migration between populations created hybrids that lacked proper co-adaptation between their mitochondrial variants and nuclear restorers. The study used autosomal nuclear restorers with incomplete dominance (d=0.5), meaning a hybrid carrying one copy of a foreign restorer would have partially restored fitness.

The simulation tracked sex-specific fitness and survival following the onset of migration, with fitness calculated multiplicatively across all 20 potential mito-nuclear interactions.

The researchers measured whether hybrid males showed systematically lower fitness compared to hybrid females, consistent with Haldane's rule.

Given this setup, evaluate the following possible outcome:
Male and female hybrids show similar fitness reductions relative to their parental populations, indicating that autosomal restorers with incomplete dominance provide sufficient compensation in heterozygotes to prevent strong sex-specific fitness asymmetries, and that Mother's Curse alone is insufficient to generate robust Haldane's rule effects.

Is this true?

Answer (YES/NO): NO